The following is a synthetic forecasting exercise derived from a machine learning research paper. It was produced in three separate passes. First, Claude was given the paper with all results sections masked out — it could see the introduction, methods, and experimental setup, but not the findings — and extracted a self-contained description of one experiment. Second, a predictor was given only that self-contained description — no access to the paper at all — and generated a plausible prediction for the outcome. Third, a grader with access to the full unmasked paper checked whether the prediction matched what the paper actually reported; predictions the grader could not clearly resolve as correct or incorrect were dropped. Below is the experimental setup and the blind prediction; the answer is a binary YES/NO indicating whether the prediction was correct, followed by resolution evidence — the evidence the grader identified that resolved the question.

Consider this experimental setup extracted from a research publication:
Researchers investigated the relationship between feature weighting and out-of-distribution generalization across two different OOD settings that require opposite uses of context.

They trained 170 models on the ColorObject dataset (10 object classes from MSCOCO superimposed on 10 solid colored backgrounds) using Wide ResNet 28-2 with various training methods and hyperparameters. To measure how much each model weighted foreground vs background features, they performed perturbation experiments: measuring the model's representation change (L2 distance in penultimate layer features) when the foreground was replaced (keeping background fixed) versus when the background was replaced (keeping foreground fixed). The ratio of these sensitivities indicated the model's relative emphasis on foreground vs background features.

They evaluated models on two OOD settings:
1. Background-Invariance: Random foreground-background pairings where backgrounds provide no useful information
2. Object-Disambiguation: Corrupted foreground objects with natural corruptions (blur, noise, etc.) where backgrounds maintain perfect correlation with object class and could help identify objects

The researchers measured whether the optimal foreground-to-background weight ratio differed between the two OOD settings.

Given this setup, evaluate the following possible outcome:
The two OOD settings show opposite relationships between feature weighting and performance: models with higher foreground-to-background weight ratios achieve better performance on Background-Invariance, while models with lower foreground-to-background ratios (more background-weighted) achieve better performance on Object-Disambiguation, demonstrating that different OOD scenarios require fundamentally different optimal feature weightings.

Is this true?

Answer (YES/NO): YES